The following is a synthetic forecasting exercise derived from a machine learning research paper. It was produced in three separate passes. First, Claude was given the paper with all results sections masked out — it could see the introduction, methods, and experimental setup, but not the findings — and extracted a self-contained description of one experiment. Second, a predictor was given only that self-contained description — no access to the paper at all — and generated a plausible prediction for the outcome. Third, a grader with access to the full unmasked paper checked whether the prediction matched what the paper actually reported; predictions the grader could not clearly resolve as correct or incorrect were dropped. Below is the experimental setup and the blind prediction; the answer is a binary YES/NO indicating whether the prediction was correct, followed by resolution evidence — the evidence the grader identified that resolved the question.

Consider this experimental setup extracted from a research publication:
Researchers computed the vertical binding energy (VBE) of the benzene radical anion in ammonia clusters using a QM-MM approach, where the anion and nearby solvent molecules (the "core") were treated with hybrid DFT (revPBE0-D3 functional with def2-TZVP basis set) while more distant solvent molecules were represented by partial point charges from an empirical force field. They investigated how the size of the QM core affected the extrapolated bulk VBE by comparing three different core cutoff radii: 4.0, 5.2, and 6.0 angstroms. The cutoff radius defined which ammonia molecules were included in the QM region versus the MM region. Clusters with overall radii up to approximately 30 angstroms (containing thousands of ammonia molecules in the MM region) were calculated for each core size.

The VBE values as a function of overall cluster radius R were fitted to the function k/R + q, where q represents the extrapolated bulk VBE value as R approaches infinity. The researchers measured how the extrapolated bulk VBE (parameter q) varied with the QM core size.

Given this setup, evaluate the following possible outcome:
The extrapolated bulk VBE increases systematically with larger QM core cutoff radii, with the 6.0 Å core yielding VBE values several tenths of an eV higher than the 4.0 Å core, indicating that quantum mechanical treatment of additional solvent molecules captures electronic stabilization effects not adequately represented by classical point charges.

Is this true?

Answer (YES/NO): NO